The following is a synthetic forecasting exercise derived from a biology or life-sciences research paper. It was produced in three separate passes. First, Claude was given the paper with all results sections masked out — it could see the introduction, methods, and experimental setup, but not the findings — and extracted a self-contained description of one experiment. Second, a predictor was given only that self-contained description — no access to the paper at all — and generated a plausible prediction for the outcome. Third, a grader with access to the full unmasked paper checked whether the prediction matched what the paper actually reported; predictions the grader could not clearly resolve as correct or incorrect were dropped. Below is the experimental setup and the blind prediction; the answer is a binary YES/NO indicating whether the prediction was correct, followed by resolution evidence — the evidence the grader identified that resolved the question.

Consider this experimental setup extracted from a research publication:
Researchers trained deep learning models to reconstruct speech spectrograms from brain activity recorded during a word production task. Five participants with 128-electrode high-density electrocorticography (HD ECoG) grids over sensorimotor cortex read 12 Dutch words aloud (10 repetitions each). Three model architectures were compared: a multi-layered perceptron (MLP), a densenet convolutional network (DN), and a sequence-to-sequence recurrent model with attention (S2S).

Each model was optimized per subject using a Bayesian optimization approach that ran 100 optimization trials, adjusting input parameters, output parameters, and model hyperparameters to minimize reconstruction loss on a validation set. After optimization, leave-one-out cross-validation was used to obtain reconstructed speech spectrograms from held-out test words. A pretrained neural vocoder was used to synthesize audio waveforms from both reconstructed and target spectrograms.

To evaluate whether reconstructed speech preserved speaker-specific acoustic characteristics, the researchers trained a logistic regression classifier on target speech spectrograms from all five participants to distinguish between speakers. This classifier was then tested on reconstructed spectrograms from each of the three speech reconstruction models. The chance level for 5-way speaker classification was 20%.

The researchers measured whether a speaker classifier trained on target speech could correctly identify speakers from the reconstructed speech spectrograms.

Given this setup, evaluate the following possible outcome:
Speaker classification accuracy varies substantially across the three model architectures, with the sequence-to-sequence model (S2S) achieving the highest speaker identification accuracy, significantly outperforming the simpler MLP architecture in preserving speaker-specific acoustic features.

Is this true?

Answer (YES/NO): NO